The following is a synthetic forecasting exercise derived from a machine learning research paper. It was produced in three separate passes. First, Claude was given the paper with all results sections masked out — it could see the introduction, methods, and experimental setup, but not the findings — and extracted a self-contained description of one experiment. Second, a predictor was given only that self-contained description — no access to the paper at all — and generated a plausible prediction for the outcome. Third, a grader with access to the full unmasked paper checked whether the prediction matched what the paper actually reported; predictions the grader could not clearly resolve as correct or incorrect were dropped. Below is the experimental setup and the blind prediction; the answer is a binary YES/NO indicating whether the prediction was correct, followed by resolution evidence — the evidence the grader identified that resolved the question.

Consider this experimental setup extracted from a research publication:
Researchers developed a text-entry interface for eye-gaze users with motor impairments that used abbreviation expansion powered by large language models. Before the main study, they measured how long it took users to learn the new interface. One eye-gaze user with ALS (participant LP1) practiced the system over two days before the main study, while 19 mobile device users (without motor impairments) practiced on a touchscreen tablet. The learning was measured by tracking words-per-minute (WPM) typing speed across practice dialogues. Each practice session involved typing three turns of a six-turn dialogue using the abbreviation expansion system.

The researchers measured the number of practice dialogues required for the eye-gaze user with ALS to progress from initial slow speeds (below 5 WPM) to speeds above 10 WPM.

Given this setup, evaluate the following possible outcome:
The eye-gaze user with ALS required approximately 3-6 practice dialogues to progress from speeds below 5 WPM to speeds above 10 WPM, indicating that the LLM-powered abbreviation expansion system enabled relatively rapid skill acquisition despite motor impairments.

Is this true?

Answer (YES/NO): NO